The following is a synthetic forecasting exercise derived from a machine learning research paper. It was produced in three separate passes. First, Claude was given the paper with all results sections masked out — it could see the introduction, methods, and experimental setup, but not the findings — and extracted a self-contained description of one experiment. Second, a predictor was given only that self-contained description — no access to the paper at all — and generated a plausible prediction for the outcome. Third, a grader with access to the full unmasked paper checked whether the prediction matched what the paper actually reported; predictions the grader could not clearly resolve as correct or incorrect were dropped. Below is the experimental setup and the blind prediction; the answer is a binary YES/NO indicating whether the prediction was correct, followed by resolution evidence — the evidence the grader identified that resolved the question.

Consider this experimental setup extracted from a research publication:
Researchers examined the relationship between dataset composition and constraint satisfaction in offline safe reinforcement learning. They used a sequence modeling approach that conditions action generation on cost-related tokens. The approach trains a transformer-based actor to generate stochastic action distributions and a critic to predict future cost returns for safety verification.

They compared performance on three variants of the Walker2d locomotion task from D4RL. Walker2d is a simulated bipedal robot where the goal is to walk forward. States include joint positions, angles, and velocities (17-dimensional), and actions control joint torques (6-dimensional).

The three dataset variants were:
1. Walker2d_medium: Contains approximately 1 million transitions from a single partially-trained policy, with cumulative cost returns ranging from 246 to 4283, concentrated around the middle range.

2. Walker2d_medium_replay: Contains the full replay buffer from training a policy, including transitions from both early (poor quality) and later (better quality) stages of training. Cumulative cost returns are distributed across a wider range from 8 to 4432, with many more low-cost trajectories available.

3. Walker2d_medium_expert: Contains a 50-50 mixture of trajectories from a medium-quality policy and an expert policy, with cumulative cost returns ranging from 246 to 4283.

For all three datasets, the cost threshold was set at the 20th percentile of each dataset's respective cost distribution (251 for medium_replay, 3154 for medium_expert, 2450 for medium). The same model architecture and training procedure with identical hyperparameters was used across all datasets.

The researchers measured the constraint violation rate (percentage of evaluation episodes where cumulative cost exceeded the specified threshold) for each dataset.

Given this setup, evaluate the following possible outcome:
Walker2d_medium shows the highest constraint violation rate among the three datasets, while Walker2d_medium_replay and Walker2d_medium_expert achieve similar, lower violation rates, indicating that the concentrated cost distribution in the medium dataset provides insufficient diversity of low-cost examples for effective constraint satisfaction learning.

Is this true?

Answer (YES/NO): NO